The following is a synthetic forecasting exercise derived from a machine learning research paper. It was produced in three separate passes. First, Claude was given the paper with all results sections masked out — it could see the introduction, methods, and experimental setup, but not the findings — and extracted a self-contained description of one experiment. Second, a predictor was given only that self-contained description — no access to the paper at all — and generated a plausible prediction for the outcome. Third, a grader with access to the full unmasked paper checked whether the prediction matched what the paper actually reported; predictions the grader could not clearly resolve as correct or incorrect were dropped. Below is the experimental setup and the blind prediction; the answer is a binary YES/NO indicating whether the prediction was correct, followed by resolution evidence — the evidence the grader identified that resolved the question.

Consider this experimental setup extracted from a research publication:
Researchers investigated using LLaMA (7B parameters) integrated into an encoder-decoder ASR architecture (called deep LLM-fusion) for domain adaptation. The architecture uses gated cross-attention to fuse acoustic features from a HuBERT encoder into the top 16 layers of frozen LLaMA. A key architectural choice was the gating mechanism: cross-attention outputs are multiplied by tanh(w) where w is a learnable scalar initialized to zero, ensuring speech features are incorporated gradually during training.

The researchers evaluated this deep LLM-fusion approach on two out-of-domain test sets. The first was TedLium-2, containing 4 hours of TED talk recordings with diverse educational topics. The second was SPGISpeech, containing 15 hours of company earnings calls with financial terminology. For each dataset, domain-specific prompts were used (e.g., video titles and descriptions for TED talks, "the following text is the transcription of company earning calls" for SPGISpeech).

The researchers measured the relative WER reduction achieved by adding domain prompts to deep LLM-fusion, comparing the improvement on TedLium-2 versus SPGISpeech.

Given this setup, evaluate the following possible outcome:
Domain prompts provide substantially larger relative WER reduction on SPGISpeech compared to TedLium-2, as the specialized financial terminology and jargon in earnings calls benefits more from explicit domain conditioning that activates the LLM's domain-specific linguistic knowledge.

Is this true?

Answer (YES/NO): YES